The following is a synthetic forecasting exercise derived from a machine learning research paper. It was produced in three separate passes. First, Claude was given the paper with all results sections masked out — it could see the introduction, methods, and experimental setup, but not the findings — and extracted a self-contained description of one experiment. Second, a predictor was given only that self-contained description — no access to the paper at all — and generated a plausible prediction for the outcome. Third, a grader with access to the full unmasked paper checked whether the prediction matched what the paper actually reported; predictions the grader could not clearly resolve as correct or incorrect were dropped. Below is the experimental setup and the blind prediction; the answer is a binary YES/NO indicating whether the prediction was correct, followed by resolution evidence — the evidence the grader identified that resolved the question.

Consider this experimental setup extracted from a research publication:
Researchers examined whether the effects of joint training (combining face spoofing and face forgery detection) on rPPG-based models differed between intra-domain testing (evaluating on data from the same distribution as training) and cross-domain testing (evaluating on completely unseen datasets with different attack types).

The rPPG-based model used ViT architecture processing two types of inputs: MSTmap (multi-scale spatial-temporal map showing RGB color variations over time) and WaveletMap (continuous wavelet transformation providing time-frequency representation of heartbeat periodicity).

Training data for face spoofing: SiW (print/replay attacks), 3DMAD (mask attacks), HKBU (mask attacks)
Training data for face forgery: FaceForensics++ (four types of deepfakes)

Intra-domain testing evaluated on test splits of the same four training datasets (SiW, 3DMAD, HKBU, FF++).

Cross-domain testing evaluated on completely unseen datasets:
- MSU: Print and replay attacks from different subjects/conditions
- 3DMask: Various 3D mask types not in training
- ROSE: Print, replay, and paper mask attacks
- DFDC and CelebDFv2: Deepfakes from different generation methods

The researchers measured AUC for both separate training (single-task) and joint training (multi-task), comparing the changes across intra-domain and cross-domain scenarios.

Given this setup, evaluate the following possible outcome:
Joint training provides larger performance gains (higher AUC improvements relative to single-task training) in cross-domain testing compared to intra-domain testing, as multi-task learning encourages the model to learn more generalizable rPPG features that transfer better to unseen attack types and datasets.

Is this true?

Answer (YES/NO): YES